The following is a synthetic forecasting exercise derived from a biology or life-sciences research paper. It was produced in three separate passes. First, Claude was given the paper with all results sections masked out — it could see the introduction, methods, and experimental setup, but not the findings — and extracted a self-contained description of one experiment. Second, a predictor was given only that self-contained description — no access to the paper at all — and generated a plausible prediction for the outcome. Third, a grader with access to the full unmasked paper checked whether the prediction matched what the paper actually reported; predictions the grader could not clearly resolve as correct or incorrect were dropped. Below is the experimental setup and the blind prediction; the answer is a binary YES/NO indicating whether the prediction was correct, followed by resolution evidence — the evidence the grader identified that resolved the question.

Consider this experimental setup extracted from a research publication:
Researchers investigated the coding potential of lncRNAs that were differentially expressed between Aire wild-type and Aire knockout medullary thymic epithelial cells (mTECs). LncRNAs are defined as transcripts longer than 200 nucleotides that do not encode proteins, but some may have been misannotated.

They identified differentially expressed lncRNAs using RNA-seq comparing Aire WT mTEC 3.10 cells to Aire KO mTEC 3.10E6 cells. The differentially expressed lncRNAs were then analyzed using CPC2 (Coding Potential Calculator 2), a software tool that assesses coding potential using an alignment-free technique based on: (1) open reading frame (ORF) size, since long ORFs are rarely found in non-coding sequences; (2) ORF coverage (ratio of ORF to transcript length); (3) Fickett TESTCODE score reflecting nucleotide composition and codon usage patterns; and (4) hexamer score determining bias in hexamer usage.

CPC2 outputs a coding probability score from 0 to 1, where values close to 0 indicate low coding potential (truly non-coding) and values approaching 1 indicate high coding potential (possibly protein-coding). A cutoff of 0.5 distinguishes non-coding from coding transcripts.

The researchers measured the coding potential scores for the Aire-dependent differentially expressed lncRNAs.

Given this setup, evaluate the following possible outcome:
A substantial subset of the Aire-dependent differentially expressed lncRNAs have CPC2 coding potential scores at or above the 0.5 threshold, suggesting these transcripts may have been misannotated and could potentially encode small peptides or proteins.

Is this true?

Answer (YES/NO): NO